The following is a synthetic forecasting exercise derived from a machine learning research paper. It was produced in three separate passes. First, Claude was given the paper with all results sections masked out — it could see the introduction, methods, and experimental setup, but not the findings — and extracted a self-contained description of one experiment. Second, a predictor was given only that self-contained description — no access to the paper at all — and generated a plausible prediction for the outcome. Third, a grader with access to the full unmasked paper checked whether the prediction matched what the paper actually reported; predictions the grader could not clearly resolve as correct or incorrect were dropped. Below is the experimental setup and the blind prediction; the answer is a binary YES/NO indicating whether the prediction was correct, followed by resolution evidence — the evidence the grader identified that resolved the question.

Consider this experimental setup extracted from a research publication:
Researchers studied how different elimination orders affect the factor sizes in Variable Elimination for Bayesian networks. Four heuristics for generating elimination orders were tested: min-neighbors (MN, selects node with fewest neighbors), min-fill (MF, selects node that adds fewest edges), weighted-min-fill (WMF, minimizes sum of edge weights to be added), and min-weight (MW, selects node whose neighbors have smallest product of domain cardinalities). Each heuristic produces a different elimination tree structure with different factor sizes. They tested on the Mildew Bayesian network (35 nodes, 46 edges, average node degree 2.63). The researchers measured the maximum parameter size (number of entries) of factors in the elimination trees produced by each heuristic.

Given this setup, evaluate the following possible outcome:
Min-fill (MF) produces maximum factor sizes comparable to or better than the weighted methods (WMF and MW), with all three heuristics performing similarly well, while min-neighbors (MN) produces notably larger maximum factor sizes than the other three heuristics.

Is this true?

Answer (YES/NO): NO